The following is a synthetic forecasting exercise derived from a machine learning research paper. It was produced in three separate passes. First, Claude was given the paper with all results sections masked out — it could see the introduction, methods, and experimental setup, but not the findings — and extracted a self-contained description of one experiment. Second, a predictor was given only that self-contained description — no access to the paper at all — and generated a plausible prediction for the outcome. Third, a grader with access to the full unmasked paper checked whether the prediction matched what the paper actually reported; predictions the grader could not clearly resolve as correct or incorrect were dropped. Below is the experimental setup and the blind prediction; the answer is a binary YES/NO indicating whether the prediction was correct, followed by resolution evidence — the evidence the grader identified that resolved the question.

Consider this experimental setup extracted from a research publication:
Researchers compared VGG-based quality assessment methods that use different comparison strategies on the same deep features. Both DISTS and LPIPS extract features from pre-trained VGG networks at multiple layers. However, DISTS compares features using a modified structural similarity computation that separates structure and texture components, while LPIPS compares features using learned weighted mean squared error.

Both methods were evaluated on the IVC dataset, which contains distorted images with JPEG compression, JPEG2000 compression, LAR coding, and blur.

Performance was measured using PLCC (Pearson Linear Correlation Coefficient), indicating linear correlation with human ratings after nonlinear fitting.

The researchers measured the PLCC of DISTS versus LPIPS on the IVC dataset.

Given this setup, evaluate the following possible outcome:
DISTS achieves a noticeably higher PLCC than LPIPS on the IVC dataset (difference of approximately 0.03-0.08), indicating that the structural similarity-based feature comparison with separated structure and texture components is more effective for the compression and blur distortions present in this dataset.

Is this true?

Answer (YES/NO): YES